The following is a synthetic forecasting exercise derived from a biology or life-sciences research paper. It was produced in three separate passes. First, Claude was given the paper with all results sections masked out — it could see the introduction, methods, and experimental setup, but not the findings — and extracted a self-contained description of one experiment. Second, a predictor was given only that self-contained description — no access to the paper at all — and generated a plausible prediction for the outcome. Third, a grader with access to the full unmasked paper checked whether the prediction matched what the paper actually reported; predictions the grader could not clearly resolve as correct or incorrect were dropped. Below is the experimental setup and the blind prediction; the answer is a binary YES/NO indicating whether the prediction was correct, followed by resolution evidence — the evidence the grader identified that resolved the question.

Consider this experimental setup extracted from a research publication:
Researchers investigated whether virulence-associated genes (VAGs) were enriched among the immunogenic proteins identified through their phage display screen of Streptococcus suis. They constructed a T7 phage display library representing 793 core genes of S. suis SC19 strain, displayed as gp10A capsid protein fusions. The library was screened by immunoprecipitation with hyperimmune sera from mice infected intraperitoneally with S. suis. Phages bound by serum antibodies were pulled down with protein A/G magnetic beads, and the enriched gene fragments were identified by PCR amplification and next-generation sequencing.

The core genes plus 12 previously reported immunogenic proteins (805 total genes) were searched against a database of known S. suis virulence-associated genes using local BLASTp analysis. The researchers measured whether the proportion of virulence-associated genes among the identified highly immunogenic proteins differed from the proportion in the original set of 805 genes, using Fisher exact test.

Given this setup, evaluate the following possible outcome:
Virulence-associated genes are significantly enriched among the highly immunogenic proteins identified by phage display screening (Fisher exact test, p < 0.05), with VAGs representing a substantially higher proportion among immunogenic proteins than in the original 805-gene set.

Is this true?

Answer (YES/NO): YES